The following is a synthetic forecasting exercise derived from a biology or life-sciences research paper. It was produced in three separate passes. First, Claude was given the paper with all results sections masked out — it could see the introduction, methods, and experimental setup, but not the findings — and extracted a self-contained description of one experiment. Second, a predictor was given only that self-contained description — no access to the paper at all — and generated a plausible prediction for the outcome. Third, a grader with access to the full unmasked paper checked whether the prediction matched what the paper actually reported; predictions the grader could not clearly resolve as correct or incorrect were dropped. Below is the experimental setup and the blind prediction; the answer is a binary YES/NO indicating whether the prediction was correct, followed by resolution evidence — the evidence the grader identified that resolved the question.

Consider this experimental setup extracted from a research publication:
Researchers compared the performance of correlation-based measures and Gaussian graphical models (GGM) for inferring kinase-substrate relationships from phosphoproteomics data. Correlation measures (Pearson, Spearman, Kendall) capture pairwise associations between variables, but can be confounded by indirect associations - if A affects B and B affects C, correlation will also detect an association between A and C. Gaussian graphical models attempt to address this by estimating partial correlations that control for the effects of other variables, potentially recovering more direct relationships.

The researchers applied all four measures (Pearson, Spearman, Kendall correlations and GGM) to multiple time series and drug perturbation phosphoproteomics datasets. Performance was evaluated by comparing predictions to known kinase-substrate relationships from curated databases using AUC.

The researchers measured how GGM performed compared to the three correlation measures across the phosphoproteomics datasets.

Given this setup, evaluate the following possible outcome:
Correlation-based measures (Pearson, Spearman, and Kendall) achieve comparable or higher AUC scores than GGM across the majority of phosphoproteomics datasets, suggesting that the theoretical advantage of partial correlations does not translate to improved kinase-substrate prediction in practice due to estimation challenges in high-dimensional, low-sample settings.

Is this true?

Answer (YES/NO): NO